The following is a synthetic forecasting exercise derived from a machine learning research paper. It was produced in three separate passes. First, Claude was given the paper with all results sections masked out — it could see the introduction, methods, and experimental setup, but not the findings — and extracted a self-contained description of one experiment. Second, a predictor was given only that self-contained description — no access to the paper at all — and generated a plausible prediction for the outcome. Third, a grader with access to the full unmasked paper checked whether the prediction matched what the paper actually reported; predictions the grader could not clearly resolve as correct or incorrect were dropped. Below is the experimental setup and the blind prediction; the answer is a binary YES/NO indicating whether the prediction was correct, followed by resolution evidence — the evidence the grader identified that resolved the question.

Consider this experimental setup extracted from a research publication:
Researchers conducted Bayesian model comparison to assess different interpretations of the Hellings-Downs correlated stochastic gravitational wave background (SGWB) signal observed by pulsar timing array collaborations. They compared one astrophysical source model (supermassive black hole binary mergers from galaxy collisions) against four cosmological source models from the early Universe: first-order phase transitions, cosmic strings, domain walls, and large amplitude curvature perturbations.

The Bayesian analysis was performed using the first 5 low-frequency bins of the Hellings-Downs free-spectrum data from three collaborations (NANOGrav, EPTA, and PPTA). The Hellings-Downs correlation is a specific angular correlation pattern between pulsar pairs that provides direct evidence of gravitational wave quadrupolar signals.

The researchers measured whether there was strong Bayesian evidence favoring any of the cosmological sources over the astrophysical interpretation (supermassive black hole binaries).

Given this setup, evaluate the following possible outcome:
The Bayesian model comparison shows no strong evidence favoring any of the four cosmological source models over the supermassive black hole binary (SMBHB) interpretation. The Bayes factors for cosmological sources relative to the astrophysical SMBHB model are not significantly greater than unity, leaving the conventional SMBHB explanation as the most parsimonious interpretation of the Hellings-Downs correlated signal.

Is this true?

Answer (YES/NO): NO